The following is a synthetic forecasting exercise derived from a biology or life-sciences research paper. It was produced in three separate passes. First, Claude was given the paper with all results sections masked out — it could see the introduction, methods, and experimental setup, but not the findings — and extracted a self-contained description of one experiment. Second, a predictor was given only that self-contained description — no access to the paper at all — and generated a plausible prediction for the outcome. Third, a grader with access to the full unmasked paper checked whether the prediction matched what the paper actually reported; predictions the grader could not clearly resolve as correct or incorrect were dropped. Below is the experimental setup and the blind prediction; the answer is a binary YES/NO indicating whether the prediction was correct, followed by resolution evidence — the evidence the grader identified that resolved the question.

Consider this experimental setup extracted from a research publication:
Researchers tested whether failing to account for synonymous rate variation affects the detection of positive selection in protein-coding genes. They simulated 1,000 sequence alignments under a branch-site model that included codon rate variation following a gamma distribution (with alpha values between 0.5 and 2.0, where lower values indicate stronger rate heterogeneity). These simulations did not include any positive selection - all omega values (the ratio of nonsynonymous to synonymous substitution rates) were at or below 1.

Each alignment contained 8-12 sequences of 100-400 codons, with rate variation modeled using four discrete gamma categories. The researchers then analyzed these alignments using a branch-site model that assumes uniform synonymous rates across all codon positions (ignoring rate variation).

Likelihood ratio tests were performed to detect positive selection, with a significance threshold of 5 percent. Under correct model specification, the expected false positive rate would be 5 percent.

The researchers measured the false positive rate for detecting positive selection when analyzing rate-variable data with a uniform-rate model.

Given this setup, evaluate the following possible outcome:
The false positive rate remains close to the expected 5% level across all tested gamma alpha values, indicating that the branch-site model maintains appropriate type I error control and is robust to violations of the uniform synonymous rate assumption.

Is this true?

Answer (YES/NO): YES